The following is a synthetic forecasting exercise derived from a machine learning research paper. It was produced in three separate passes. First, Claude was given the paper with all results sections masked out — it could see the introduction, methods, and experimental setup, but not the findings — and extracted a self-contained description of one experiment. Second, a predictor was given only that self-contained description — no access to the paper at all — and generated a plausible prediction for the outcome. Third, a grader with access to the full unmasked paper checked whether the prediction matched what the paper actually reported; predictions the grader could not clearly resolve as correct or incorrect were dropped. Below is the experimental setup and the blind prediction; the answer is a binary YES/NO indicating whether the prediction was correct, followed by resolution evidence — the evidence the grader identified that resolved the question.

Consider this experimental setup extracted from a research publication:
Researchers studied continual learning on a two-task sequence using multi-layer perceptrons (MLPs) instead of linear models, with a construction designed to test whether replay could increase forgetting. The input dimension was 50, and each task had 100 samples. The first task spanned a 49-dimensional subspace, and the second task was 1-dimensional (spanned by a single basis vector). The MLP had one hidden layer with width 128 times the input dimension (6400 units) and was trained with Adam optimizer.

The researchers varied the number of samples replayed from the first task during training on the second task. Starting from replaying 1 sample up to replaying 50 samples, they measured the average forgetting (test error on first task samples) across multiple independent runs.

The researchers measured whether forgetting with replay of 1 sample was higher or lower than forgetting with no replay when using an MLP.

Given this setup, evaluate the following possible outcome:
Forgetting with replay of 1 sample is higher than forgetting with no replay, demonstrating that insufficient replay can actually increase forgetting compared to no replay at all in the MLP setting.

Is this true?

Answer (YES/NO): YES